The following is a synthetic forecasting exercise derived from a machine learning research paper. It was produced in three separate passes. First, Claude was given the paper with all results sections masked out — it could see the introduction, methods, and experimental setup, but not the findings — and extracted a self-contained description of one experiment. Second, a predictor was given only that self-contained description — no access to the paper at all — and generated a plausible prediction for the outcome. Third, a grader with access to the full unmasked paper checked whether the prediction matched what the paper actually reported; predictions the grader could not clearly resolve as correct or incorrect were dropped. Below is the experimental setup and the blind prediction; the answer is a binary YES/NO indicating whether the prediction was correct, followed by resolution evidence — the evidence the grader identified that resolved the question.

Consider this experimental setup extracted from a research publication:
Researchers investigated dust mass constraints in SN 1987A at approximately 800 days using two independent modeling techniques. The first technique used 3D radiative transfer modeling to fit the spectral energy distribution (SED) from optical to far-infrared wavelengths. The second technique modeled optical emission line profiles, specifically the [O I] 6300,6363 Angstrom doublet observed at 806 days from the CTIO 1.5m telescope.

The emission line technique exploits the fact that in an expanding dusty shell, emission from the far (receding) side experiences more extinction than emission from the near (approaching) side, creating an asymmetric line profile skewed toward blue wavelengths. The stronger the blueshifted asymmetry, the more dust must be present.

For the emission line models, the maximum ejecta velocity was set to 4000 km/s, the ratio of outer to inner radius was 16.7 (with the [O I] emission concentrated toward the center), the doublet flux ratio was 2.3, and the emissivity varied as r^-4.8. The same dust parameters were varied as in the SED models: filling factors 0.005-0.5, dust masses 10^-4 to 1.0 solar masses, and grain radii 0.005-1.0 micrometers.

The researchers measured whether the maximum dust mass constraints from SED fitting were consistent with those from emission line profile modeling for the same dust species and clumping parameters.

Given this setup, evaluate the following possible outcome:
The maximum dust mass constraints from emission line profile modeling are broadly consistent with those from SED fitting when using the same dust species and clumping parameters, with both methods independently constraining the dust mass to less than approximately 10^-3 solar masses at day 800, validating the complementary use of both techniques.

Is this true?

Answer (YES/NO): NO